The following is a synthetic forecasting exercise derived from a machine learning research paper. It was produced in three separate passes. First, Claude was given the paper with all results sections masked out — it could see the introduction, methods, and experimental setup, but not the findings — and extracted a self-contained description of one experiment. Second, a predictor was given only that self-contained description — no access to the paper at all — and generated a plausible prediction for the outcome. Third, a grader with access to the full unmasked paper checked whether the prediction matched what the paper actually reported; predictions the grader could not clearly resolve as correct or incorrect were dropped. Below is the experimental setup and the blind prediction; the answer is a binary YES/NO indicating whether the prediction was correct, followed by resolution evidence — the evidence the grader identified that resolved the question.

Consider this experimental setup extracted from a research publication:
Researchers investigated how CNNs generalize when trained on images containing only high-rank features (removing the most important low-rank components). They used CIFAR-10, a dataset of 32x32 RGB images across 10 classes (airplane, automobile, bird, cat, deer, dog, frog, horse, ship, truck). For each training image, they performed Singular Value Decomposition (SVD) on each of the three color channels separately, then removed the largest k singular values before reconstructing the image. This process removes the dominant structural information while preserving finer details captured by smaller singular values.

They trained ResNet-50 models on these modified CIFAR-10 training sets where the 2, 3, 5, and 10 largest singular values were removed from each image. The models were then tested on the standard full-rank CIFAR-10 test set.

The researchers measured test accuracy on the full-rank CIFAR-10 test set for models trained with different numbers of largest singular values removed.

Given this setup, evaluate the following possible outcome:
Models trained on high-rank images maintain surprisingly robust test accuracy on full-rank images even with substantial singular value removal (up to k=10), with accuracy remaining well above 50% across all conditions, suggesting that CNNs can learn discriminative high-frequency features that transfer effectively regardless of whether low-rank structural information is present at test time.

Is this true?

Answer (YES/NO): NO